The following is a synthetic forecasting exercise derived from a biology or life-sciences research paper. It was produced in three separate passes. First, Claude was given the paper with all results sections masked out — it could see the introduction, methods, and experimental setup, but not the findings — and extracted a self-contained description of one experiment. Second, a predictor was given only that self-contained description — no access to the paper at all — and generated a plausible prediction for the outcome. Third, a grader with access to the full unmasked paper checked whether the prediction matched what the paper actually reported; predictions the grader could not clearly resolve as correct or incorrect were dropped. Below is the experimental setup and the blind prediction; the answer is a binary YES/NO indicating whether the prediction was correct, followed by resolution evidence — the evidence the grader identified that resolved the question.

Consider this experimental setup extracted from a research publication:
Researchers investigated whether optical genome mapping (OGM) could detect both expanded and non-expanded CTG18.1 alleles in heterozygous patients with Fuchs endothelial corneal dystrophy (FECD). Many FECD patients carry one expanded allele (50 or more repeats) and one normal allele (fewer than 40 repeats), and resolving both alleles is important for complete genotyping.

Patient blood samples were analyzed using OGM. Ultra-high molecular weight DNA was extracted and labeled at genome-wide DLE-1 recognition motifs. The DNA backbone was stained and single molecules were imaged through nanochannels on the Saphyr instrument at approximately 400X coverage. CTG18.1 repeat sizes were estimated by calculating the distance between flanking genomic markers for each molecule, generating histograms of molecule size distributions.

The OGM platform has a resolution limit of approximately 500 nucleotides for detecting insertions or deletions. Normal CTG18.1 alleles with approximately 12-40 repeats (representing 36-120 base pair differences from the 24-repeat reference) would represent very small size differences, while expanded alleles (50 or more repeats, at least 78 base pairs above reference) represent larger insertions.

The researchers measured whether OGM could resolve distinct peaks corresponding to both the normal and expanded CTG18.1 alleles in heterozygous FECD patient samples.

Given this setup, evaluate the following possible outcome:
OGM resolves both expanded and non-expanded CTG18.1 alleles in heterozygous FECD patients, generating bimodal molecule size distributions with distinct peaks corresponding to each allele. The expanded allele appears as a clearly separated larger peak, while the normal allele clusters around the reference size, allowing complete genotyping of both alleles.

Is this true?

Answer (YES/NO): NO